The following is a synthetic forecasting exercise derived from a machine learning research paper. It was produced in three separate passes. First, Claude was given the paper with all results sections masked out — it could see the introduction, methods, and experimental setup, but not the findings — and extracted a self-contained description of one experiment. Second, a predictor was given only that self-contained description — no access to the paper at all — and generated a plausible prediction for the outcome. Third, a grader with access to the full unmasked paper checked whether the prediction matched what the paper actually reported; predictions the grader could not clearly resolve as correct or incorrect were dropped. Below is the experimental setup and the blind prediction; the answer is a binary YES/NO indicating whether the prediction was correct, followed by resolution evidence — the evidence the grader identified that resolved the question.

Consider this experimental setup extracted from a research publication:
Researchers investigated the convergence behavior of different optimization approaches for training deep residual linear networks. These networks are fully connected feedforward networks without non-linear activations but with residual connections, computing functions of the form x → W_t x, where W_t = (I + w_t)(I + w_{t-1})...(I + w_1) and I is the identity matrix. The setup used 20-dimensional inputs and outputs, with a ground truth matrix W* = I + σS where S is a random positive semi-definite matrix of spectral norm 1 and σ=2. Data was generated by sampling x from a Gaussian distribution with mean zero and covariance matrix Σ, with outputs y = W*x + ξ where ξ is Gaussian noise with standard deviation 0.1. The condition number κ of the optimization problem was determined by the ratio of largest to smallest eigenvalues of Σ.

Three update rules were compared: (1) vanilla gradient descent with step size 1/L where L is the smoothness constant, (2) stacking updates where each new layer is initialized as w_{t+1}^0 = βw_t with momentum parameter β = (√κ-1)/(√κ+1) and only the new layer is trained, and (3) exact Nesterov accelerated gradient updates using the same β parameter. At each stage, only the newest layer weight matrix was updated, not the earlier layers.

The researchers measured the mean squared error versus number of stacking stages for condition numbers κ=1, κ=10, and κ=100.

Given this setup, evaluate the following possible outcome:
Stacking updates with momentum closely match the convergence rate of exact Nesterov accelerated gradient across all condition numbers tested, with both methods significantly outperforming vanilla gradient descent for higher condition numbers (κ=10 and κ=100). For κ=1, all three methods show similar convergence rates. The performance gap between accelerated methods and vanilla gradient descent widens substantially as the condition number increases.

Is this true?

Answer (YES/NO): YES